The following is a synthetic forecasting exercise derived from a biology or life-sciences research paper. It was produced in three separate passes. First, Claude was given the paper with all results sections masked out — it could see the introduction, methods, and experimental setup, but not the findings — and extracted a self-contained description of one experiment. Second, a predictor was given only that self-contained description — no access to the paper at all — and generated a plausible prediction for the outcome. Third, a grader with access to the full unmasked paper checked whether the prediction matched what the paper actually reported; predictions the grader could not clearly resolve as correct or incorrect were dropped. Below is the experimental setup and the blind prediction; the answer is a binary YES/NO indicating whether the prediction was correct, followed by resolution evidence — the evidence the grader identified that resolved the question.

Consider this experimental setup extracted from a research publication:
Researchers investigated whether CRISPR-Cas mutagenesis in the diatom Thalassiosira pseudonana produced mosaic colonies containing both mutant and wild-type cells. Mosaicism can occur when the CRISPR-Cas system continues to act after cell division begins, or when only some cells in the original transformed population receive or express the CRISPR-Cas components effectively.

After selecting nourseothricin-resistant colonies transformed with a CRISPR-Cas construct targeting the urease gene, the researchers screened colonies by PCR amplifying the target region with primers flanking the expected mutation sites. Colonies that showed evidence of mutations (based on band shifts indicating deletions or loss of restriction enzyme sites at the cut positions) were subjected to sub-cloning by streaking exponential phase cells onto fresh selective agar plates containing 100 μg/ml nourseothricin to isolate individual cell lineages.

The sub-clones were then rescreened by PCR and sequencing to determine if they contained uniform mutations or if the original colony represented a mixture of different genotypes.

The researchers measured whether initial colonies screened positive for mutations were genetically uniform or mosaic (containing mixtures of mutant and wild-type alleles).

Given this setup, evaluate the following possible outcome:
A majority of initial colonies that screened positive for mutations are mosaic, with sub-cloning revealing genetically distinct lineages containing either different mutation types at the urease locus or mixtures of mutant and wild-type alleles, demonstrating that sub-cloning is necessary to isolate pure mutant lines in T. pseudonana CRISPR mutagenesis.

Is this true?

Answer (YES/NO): NO